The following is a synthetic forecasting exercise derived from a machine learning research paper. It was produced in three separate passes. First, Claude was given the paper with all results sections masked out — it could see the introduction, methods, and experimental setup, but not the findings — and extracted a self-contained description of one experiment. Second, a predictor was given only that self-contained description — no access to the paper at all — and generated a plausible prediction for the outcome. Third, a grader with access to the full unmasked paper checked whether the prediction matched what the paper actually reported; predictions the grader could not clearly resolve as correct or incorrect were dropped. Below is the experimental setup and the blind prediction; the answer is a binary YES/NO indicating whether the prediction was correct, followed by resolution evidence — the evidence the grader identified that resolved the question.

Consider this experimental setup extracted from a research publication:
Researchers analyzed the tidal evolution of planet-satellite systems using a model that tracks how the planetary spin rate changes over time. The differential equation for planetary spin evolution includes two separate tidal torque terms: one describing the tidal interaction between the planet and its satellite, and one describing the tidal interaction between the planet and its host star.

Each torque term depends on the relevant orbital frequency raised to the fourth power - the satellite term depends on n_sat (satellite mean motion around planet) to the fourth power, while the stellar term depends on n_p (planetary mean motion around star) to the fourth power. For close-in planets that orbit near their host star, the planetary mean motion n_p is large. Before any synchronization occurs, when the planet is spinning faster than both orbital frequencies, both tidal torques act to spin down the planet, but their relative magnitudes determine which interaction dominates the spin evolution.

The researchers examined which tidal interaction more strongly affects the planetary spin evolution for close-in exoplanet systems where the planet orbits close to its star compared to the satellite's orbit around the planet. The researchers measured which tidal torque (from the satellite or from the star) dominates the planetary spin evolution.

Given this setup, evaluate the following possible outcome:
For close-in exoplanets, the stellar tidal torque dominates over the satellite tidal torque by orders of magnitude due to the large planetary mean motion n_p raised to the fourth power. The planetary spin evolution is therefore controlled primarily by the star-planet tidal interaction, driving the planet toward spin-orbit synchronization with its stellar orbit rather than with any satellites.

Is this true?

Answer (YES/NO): NO